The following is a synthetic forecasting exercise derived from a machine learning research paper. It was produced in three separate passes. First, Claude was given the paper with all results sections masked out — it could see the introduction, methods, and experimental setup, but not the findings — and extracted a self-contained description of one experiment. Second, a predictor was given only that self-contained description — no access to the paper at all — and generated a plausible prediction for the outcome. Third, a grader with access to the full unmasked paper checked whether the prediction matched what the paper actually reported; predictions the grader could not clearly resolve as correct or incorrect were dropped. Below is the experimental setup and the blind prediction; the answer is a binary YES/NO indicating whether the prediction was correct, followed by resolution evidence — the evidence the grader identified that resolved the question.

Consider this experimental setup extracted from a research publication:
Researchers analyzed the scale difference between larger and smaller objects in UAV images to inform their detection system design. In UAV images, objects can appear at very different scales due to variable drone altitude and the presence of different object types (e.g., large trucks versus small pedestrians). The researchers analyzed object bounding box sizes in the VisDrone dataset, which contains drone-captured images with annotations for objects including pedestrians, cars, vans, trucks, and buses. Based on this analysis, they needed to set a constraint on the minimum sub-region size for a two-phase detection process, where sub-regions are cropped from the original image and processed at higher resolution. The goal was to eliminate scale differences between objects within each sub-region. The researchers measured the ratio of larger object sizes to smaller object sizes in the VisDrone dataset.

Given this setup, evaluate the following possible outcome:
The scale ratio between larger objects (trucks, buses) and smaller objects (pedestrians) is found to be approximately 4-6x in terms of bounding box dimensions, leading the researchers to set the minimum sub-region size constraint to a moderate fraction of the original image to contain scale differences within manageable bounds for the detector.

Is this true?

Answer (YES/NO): YES